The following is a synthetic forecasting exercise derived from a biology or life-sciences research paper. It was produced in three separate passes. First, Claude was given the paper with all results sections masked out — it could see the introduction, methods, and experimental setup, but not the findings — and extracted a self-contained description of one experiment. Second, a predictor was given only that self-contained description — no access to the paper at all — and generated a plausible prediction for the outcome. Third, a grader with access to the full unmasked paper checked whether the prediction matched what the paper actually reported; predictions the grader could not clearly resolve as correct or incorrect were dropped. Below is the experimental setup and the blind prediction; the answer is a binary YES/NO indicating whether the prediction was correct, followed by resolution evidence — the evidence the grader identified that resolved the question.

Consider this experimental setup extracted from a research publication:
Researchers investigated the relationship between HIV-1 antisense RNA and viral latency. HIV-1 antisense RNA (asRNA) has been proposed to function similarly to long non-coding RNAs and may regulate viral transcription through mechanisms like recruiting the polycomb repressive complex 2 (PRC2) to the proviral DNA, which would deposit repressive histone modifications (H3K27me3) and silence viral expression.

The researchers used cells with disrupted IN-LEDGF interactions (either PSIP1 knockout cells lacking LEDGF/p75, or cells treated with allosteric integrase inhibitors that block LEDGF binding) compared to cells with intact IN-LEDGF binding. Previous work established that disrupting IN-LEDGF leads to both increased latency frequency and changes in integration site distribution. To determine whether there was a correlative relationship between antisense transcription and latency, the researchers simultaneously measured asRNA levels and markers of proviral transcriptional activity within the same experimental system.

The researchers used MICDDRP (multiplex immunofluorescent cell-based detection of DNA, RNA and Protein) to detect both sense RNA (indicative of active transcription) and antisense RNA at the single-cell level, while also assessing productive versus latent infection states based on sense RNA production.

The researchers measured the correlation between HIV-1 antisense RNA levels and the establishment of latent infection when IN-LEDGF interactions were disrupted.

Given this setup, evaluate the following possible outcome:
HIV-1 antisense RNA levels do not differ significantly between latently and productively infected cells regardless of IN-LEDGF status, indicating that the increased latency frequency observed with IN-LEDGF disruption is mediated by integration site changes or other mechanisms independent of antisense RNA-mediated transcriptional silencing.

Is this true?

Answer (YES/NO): NO